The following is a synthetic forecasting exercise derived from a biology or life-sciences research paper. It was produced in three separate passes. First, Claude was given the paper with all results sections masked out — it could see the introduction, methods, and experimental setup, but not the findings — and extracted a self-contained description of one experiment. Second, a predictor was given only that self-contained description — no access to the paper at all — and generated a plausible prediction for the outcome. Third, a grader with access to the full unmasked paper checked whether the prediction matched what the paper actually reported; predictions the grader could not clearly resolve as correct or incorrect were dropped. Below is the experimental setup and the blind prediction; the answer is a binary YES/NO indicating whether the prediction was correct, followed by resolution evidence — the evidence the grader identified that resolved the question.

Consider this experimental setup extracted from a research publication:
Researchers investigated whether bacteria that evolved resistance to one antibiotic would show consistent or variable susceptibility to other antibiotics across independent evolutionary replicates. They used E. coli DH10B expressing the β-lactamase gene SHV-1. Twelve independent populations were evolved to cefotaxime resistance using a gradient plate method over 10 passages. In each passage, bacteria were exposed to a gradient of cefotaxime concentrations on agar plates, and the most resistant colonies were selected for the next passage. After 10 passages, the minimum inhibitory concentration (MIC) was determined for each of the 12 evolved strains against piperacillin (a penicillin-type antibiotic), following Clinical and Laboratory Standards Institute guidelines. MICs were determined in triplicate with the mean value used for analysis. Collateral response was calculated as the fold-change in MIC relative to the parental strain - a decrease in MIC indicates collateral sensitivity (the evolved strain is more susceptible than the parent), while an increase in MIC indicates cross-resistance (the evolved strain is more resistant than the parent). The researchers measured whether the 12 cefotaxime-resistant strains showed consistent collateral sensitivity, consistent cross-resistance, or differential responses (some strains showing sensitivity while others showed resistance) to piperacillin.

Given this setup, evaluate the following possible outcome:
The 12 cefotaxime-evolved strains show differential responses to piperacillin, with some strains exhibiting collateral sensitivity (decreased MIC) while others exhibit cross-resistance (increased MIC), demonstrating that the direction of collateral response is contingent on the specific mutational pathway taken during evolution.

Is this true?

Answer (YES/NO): YES